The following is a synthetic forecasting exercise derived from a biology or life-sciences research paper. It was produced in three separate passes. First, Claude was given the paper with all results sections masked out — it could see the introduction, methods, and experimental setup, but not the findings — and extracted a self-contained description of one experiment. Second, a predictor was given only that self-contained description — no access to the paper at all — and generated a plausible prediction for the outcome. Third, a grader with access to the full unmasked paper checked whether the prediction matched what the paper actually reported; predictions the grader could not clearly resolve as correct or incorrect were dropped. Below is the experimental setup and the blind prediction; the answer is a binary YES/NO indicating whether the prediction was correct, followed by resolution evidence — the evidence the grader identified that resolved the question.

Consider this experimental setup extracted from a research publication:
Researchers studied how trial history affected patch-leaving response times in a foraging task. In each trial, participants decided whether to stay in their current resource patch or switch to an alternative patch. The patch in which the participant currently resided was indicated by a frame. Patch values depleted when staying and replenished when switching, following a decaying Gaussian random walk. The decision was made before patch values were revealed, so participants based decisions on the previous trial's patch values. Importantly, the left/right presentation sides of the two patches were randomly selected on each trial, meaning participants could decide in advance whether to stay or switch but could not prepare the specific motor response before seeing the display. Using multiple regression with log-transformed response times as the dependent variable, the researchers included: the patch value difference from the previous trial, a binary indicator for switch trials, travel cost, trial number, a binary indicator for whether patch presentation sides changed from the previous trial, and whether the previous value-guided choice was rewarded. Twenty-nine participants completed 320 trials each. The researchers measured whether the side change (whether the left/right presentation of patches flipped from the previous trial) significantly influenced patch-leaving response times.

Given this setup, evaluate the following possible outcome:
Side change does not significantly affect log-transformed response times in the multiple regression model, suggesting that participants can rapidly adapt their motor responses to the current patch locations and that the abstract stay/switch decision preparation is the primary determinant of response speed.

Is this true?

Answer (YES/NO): NO